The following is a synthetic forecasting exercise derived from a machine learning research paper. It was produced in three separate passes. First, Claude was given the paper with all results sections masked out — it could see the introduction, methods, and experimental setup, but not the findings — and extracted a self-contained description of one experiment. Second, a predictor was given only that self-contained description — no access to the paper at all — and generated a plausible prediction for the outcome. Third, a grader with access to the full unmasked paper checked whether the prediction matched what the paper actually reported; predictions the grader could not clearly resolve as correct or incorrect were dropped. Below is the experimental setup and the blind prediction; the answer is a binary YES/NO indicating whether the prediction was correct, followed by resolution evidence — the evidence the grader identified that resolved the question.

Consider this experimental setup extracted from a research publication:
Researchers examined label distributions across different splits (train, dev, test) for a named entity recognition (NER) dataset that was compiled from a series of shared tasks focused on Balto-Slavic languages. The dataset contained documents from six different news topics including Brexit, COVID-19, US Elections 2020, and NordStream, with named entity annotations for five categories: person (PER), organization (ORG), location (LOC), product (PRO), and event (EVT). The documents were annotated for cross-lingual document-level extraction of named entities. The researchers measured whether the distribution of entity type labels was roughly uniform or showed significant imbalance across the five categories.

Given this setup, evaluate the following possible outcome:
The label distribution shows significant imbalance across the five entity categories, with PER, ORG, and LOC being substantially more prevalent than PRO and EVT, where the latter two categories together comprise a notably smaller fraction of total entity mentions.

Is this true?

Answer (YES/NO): NO